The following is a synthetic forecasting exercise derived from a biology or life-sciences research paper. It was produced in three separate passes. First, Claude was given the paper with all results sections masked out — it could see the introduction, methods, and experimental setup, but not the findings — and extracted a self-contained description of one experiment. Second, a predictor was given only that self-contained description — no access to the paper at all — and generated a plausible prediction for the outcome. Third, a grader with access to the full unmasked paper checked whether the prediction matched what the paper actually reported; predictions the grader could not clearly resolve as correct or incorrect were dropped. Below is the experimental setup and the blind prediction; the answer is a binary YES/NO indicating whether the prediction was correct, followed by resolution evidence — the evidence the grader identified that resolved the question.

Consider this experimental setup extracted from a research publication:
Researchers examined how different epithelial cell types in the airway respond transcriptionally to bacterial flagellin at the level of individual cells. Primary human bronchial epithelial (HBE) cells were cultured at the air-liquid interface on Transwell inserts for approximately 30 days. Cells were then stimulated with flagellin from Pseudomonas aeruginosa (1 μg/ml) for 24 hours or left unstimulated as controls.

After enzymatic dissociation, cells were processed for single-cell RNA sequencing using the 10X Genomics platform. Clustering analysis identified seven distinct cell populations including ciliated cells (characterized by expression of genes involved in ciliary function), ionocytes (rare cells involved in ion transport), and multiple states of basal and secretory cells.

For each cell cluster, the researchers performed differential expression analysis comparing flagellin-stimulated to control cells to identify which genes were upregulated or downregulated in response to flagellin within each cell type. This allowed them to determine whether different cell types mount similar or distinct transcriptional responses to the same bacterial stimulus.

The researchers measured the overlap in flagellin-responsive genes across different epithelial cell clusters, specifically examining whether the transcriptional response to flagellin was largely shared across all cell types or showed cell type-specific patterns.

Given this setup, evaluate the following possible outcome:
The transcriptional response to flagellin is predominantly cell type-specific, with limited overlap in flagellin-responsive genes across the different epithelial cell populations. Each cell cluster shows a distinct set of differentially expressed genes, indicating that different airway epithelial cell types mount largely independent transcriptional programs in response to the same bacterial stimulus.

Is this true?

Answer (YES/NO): YES